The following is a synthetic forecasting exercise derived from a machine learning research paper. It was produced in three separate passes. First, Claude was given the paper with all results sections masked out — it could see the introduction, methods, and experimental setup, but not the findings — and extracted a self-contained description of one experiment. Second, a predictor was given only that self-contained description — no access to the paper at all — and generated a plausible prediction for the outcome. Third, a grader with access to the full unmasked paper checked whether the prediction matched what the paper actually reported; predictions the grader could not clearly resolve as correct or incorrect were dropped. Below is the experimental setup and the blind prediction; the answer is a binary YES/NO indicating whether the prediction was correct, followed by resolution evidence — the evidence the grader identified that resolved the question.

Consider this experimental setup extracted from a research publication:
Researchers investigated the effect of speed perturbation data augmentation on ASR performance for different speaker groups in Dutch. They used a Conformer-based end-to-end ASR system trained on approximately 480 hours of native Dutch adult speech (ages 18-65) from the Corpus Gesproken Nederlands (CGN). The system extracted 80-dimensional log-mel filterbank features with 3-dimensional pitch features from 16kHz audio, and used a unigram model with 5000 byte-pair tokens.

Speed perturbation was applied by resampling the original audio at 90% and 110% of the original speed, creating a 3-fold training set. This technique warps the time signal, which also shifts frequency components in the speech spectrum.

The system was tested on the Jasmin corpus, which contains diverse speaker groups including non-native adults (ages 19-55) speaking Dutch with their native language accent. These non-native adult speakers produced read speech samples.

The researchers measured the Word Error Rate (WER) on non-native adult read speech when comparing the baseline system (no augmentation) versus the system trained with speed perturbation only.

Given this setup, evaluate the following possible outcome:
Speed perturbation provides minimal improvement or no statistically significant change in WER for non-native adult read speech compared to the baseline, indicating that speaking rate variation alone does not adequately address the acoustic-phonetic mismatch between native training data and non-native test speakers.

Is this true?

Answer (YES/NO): NO